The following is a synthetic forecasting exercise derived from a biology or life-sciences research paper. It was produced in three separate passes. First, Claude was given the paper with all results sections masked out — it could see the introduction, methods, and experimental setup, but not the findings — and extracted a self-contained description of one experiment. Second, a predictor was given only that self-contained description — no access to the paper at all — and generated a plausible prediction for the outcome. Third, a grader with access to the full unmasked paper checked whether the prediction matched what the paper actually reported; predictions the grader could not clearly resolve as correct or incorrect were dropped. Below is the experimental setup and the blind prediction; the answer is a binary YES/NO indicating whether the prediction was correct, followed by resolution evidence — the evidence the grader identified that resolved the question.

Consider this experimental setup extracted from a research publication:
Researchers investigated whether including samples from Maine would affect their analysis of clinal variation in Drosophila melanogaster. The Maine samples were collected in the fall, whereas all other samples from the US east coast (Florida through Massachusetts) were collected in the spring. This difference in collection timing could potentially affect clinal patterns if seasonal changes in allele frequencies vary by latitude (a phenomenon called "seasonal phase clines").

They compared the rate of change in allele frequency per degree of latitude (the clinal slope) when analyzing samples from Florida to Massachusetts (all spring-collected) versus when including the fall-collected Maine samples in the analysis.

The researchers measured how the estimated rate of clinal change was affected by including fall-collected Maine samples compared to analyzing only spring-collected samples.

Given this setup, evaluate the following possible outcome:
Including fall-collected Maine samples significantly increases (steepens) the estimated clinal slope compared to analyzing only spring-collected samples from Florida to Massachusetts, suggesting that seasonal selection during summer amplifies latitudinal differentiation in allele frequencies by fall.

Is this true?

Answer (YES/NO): NO